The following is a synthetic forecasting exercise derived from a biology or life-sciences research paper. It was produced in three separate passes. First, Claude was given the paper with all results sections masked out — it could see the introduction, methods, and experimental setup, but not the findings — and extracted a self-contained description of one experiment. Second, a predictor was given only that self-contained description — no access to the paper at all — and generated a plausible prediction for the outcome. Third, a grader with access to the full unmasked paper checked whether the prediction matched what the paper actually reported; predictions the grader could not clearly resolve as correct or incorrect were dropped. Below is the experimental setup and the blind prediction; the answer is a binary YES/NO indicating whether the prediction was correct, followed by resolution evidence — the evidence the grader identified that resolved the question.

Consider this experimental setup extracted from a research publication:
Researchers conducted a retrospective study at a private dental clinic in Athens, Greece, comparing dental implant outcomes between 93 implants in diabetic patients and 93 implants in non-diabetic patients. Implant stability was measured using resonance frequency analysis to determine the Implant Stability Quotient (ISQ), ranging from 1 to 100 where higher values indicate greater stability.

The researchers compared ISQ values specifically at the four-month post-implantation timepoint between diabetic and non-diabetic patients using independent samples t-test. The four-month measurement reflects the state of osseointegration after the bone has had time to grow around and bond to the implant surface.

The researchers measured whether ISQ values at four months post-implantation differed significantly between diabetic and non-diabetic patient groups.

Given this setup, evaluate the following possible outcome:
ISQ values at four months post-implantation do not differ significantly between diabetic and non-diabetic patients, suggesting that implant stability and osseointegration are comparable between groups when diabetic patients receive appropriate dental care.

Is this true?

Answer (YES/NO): YES